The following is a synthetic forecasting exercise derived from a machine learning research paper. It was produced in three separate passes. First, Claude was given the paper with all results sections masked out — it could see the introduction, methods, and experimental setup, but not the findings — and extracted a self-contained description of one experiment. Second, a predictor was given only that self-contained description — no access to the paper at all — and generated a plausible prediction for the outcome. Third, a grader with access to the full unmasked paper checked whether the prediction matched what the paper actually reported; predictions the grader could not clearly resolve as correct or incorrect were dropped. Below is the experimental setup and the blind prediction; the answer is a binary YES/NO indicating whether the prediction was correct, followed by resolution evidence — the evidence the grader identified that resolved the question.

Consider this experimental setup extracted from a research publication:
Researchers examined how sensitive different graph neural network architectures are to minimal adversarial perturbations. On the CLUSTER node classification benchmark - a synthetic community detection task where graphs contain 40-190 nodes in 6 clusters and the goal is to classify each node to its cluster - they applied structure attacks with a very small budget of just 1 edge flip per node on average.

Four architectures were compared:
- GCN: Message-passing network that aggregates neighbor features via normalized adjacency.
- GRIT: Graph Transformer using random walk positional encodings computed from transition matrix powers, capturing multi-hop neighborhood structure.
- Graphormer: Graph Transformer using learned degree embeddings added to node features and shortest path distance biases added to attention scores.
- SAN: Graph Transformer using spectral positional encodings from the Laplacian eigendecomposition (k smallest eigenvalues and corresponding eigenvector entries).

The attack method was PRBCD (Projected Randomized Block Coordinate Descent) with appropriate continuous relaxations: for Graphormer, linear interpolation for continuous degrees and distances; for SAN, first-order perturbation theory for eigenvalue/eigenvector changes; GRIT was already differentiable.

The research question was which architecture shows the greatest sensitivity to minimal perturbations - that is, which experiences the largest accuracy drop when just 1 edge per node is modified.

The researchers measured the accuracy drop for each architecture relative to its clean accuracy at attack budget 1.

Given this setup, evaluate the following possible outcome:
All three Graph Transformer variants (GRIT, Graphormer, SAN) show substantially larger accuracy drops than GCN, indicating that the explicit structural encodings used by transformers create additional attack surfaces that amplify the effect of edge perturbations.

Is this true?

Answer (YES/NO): NO